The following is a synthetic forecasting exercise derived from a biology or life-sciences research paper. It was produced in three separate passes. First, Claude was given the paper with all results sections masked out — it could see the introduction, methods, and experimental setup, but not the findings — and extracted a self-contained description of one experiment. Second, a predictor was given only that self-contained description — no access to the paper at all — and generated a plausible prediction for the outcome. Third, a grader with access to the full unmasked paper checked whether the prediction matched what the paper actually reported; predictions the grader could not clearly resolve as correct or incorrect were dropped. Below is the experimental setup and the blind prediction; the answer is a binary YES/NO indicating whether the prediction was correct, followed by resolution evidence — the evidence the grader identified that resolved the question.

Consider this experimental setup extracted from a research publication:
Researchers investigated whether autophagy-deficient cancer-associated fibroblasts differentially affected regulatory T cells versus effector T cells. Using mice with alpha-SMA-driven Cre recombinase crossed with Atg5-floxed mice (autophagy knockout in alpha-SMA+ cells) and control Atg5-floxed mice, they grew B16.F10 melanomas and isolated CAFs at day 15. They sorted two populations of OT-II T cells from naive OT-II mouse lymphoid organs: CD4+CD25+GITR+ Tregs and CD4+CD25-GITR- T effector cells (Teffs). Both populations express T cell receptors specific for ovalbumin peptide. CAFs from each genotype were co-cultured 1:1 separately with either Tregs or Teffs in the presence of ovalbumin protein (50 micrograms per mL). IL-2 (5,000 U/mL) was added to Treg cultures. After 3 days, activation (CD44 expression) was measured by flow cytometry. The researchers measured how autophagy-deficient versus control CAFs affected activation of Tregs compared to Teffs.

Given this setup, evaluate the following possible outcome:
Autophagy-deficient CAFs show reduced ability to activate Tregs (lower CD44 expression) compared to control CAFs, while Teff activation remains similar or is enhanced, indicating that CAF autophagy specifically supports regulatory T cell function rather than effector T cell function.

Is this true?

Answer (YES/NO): YES